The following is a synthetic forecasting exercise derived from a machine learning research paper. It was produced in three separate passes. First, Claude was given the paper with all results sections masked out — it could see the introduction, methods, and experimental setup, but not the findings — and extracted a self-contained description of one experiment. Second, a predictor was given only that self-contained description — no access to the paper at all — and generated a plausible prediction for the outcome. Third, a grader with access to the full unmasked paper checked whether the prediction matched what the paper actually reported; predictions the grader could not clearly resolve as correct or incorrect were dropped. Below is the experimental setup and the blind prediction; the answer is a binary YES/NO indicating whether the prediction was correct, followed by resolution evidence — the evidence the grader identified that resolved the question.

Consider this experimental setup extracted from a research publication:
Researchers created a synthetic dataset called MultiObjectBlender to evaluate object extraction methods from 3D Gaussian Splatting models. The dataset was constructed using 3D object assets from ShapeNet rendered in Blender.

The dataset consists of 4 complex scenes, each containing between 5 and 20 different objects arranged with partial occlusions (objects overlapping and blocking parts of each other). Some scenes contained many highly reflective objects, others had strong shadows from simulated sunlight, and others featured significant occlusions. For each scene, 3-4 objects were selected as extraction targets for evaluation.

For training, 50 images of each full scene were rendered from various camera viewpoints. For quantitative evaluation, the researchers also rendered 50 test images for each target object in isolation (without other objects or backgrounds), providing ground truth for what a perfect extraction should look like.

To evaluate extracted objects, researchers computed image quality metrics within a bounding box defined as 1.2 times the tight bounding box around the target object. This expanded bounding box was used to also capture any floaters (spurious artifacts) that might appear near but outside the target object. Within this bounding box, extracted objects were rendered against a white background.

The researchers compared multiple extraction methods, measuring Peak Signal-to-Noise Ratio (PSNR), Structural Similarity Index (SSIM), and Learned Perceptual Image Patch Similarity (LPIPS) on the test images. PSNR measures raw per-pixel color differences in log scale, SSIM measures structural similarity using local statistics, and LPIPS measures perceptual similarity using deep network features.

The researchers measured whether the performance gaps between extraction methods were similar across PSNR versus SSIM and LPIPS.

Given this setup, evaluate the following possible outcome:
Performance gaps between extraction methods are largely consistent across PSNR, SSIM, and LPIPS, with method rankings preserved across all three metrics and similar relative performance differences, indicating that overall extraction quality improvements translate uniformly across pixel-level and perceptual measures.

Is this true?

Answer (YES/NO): NO